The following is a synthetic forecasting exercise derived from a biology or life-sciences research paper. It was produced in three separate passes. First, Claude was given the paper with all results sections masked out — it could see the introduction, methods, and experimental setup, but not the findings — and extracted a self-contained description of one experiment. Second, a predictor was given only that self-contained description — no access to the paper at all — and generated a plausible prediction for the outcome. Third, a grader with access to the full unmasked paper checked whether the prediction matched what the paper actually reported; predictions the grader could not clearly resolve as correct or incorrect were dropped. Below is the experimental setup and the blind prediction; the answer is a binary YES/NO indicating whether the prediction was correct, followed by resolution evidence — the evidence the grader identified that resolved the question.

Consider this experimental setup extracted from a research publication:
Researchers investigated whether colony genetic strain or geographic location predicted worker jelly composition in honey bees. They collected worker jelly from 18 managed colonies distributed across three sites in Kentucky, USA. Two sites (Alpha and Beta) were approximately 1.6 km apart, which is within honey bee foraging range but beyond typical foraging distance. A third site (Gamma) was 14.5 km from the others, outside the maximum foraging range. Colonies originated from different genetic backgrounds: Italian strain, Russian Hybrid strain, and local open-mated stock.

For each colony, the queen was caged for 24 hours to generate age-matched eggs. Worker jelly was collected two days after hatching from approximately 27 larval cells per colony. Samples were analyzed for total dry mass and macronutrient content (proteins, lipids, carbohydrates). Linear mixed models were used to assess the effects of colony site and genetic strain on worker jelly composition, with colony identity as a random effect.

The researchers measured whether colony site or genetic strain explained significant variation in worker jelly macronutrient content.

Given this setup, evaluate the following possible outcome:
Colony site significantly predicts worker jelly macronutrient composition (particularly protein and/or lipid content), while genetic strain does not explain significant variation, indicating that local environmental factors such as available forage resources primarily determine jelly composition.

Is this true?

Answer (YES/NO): NO